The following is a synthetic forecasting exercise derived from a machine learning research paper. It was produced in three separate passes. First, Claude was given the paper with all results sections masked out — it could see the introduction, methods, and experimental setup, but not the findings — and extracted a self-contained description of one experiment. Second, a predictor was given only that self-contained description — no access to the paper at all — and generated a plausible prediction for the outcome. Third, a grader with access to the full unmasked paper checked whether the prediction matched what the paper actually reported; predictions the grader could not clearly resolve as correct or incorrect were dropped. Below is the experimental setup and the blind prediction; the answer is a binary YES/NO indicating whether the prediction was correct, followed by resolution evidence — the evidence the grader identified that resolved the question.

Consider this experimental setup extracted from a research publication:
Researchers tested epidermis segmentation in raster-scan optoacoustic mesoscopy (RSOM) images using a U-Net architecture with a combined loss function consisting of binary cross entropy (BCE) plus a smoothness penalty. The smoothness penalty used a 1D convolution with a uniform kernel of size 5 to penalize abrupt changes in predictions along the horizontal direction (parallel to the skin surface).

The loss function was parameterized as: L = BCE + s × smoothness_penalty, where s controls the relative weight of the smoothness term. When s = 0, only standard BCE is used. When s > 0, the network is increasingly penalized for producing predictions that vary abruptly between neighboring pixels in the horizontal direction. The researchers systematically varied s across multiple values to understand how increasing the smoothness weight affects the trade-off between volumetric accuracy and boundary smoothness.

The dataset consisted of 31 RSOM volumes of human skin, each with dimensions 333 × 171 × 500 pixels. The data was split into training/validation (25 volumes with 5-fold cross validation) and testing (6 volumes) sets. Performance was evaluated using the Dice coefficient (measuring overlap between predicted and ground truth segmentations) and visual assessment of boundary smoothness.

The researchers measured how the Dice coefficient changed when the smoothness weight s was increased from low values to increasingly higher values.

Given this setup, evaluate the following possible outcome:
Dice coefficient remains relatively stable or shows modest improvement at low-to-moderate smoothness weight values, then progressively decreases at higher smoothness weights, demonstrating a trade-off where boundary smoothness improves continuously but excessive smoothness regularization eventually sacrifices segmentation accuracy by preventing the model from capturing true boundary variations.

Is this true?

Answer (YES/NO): NO